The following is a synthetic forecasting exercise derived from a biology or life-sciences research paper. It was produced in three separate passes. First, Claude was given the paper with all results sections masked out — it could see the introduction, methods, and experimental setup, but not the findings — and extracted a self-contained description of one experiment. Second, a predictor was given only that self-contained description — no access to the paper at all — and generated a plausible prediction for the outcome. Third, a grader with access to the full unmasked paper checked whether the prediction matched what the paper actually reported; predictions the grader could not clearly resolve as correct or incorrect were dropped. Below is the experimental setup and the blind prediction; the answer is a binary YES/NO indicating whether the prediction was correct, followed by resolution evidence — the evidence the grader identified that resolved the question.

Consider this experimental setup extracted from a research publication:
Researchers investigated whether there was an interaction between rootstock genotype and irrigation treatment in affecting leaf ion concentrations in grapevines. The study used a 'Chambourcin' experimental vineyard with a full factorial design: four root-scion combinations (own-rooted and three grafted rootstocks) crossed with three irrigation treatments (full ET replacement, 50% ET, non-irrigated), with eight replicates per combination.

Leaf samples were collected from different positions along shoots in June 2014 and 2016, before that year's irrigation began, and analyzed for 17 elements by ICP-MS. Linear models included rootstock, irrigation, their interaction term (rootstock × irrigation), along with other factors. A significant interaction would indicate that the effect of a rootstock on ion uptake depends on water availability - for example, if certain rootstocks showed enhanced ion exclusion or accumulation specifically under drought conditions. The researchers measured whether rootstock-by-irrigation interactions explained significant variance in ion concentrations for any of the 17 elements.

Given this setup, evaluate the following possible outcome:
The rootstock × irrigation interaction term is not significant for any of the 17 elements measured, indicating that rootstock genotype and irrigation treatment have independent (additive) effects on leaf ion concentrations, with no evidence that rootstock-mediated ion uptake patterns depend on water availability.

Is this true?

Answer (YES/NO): NO